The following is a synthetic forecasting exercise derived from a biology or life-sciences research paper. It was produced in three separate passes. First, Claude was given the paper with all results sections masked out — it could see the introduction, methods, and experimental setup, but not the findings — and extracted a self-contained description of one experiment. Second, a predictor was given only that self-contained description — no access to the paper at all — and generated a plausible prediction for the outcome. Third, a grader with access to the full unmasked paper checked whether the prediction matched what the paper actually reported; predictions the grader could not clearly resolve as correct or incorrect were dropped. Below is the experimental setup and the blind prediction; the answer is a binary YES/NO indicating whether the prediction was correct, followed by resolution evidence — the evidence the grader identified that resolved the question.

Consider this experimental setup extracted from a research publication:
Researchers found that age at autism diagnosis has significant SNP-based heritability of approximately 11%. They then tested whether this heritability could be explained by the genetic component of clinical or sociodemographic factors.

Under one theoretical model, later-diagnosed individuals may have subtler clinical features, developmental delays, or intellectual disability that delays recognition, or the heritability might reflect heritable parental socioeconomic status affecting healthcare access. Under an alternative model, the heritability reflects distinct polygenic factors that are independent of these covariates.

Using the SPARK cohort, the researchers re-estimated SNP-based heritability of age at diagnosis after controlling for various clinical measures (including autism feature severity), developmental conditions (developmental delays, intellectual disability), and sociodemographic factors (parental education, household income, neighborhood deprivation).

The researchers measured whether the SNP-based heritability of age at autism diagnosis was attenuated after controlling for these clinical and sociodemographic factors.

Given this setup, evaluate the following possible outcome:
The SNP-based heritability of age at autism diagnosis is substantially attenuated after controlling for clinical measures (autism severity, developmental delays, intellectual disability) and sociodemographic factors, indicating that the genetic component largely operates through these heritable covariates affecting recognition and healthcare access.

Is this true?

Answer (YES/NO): NO